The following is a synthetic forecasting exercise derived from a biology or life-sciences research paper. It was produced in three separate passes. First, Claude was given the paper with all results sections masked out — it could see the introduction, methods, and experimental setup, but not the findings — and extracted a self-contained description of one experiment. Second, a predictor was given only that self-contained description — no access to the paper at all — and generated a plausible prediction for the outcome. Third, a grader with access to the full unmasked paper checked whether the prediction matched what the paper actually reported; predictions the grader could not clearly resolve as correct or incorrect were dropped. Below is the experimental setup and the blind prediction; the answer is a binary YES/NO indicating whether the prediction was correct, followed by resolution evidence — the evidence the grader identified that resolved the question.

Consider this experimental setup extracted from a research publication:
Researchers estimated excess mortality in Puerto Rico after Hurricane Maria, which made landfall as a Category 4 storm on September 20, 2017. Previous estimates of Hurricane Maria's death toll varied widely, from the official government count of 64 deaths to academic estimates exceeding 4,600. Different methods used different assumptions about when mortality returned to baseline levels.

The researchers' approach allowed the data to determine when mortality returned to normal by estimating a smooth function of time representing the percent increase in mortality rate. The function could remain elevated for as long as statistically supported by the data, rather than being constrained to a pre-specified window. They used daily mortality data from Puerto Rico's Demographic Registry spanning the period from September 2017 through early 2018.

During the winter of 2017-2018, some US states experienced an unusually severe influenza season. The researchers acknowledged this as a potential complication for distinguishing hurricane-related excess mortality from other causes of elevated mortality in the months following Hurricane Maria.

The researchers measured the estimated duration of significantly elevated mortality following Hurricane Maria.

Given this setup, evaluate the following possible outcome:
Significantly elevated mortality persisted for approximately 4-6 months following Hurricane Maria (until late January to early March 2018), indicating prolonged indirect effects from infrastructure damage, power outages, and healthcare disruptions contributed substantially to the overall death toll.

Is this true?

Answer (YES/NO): YES